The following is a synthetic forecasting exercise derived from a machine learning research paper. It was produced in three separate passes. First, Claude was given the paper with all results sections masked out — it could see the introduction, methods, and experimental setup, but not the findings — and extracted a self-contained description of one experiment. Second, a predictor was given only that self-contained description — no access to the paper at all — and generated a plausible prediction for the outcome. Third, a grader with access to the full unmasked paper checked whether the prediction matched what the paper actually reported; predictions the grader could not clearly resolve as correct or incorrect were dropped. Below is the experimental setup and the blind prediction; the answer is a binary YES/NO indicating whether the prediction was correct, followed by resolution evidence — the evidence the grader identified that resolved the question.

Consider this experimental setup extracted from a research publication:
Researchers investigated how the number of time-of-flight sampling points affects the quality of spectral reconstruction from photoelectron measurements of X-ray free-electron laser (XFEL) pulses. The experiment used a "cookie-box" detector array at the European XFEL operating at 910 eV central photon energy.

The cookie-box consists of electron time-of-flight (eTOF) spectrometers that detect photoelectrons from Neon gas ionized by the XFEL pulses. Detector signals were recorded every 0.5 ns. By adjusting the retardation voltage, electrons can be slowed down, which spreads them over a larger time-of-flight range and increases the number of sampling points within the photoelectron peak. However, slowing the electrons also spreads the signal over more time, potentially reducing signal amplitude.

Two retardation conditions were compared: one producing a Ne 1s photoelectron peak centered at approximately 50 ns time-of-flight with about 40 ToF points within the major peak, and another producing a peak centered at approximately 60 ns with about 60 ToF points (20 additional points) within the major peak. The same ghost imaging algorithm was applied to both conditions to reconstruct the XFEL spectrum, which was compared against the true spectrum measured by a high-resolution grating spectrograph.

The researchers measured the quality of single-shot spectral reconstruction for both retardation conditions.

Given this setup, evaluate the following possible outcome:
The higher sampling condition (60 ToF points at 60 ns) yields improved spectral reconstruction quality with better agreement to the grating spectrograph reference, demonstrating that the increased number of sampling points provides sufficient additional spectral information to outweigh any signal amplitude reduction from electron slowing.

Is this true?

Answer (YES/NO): YES